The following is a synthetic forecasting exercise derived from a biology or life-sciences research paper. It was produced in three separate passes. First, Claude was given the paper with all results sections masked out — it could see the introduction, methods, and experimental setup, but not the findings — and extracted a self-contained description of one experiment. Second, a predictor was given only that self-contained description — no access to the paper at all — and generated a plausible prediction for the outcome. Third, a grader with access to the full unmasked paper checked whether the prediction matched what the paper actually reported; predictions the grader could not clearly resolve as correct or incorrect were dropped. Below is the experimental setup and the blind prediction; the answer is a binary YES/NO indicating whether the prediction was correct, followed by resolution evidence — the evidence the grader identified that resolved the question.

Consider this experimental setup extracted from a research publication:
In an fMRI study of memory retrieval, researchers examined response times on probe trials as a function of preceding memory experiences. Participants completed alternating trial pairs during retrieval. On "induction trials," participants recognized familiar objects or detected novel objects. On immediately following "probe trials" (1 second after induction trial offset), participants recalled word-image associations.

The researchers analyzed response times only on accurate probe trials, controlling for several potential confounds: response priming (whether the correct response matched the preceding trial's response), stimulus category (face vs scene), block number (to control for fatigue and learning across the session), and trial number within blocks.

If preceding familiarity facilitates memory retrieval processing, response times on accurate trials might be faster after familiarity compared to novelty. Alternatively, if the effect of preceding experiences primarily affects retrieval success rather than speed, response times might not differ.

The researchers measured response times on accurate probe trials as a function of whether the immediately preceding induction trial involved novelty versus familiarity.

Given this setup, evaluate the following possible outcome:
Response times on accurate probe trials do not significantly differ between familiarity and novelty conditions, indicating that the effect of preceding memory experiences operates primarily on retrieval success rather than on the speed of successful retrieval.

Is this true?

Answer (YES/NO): YES